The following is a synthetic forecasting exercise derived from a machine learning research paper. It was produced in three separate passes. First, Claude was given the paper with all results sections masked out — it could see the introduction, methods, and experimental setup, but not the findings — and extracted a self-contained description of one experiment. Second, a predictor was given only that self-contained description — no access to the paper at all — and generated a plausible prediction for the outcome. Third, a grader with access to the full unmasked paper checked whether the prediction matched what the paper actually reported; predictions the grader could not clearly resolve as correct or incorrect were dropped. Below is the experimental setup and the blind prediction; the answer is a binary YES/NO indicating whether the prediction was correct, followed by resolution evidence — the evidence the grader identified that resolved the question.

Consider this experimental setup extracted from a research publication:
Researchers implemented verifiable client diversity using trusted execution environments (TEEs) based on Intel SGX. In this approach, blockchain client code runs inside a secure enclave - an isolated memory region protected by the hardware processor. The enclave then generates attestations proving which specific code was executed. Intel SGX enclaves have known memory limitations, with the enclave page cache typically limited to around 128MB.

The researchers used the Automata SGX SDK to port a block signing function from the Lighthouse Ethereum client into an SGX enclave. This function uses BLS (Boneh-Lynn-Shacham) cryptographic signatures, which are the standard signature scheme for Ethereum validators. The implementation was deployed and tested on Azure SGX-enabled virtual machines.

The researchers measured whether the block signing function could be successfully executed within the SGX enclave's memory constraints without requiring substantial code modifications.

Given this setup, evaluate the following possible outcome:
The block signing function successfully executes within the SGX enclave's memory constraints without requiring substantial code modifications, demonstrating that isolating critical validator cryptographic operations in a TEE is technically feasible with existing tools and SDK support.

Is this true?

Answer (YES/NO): YES